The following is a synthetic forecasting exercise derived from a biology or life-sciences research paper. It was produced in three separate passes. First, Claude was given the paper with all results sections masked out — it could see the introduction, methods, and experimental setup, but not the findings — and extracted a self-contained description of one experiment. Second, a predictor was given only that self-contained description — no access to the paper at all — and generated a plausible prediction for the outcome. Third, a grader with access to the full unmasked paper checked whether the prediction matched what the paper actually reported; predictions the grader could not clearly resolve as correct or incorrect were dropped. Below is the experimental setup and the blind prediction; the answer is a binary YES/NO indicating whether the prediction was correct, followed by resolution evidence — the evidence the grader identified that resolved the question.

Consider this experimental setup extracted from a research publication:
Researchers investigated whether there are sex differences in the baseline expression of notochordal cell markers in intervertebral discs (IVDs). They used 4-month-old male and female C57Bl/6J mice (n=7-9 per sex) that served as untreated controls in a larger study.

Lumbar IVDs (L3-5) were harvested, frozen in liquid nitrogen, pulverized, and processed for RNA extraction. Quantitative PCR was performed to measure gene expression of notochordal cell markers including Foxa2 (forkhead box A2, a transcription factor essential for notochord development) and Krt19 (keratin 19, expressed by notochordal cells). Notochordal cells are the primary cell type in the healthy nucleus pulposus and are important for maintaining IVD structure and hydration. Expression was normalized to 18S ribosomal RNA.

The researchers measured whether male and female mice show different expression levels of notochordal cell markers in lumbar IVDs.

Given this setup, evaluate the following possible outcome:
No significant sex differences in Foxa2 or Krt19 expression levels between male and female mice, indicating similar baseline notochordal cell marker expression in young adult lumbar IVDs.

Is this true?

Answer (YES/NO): YES